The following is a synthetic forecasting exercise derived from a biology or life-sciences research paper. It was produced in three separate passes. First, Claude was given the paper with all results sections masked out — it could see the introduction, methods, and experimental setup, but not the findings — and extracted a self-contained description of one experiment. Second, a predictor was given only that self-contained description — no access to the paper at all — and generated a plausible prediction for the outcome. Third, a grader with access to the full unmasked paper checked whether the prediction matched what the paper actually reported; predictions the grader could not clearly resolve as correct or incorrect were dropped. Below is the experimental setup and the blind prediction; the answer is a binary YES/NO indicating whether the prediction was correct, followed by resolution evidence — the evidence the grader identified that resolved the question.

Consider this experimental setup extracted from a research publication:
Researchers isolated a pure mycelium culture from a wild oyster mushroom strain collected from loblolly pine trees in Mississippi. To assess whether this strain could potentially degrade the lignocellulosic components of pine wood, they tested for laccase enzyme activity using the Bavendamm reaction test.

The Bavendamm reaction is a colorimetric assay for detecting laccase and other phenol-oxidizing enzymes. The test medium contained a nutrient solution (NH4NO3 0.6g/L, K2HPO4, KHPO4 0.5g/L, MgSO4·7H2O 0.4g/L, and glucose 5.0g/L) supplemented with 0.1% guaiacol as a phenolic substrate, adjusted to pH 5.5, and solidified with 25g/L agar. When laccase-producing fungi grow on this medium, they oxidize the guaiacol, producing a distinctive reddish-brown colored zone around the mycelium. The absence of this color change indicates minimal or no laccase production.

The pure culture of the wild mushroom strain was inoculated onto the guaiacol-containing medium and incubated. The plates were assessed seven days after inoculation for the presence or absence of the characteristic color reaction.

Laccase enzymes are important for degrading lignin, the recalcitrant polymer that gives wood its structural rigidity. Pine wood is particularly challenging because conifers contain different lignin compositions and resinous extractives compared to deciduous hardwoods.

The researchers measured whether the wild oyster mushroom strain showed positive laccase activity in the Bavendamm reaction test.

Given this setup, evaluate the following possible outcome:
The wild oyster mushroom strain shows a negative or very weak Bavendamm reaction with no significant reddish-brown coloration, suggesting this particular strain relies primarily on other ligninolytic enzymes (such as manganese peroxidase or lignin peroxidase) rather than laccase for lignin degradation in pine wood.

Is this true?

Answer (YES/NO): NO